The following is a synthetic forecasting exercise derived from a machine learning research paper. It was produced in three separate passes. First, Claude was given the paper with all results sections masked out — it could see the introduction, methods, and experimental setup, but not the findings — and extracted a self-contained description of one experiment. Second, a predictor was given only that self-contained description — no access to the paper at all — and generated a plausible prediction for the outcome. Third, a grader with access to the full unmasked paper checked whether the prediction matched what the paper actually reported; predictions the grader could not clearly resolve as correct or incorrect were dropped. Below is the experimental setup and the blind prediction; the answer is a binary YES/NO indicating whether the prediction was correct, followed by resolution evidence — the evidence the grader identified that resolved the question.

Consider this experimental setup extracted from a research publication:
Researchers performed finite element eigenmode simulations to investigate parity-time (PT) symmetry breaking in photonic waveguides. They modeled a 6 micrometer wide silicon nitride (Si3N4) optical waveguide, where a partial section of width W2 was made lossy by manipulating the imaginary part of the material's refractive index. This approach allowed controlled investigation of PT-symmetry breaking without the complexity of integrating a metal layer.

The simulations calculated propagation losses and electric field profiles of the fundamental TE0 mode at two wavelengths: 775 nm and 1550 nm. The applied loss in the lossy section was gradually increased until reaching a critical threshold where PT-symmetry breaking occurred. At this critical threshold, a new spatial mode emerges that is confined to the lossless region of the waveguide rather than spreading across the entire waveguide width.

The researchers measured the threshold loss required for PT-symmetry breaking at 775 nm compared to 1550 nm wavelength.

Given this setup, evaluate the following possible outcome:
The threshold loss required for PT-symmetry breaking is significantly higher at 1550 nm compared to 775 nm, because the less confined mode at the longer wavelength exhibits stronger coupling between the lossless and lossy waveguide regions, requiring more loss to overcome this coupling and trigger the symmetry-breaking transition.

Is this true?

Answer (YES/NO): YES